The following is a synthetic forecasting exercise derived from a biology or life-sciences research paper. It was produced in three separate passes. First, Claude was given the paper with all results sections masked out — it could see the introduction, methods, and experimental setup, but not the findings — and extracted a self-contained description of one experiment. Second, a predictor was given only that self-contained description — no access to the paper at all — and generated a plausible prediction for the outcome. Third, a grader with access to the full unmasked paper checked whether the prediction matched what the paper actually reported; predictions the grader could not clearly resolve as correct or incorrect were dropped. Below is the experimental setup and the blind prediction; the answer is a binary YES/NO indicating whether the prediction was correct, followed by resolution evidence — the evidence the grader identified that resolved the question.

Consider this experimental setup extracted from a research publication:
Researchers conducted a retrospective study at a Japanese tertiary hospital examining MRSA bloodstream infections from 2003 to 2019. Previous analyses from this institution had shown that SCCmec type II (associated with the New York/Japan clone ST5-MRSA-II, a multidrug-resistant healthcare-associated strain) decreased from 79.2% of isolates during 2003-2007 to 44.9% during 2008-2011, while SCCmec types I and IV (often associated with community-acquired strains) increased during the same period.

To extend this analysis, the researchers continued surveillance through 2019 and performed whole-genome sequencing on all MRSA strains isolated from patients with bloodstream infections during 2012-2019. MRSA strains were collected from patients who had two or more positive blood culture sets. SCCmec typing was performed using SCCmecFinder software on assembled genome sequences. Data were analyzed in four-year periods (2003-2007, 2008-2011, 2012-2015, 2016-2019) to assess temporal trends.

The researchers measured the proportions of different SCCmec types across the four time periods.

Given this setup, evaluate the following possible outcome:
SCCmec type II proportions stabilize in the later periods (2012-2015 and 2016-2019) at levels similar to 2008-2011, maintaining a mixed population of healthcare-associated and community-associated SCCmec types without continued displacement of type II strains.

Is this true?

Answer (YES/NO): NO